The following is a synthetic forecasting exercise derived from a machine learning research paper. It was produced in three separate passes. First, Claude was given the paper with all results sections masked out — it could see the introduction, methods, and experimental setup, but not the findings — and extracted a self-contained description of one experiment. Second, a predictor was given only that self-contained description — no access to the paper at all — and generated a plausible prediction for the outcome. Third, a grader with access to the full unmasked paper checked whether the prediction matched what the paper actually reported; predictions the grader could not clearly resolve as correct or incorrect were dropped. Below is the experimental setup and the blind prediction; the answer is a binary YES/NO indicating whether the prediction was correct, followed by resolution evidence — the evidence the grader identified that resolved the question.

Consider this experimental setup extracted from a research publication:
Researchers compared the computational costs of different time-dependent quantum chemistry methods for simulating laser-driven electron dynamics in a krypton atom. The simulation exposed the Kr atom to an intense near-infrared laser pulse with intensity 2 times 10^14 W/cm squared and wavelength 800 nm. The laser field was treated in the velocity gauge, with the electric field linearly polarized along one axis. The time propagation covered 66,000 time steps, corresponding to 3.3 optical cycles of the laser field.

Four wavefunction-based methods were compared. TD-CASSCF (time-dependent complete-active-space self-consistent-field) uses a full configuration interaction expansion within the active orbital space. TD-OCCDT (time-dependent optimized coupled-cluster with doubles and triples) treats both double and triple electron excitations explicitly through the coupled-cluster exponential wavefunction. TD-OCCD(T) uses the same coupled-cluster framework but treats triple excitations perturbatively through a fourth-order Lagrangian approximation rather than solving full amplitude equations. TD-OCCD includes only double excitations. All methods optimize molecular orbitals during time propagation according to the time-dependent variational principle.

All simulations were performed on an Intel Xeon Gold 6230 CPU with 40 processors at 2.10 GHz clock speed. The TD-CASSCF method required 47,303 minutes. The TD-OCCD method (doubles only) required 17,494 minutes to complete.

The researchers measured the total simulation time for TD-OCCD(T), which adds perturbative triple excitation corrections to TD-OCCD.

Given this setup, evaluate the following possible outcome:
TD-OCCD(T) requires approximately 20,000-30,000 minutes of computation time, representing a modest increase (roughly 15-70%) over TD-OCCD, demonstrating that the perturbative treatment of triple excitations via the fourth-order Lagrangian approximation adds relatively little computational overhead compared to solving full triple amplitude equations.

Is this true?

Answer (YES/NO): NO